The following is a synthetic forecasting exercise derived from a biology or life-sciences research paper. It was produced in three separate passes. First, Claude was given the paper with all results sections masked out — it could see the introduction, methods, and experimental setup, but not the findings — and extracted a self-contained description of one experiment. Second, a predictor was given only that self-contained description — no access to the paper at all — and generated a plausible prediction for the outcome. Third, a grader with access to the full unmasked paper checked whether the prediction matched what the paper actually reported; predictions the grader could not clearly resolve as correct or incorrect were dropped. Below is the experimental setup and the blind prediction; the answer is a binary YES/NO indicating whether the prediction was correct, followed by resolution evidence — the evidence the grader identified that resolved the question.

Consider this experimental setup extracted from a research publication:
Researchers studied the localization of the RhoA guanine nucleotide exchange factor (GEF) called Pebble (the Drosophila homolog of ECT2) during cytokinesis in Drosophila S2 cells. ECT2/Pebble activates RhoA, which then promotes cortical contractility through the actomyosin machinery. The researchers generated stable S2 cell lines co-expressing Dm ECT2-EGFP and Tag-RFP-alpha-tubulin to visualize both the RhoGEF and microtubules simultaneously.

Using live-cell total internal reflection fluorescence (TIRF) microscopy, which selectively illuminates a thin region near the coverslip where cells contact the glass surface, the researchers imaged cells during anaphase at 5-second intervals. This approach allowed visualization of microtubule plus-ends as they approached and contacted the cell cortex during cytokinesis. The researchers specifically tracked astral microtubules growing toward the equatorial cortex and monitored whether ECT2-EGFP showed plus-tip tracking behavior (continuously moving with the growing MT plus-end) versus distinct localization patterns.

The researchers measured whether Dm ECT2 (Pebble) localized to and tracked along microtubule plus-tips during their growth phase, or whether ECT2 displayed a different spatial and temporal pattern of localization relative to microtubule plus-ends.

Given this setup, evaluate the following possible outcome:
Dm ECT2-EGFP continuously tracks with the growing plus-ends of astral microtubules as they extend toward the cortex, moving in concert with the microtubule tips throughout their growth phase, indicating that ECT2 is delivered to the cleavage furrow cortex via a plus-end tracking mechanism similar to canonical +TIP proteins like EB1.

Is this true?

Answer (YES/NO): NO